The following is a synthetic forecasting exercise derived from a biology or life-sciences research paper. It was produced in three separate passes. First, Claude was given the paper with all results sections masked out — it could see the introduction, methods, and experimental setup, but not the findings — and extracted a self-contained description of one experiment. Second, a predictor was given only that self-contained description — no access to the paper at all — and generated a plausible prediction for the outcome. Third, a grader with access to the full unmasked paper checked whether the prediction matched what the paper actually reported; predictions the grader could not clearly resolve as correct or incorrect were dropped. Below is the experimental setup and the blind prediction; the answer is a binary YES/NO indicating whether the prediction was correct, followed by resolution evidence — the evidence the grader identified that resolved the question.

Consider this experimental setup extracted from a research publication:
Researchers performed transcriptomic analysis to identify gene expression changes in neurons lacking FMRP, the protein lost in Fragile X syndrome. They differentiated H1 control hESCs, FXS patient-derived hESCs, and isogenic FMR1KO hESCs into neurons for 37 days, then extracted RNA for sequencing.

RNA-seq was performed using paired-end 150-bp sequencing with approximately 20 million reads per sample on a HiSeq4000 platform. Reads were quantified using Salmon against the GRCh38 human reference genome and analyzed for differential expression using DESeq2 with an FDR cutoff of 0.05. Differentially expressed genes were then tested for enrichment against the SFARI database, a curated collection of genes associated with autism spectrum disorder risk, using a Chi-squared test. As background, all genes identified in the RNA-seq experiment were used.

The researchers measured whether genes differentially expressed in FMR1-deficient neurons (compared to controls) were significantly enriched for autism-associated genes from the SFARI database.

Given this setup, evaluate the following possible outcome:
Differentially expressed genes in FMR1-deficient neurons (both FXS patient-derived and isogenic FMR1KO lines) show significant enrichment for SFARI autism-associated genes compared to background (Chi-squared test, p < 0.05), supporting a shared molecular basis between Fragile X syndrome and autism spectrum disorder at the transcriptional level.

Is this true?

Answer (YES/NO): YES